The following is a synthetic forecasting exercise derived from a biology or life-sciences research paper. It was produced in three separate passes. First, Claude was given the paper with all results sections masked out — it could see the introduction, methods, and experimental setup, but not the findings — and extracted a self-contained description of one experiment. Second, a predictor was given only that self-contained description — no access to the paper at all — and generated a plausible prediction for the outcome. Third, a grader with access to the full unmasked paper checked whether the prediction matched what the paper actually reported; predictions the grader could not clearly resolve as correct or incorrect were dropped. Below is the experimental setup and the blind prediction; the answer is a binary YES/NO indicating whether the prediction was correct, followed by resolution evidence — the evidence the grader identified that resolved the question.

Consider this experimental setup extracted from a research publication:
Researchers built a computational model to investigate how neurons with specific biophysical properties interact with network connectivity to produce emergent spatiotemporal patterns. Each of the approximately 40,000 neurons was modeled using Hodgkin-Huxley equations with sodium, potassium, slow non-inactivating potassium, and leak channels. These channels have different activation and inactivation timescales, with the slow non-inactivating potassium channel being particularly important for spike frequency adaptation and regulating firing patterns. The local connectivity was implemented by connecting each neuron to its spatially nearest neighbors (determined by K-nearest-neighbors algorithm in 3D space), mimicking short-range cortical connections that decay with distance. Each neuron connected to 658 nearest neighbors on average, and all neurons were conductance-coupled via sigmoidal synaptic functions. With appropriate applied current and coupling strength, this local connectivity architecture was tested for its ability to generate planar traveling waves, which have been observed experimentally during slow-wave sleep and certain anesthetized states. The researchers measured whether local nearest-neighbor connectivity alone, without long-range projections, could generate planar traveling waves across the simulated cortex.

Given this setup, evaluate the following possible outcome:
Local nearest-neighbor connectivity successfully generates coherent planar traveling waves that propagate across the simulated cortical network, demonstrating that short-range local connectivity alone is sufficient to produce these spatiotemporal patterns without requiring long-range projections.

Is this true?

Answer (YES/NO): YES